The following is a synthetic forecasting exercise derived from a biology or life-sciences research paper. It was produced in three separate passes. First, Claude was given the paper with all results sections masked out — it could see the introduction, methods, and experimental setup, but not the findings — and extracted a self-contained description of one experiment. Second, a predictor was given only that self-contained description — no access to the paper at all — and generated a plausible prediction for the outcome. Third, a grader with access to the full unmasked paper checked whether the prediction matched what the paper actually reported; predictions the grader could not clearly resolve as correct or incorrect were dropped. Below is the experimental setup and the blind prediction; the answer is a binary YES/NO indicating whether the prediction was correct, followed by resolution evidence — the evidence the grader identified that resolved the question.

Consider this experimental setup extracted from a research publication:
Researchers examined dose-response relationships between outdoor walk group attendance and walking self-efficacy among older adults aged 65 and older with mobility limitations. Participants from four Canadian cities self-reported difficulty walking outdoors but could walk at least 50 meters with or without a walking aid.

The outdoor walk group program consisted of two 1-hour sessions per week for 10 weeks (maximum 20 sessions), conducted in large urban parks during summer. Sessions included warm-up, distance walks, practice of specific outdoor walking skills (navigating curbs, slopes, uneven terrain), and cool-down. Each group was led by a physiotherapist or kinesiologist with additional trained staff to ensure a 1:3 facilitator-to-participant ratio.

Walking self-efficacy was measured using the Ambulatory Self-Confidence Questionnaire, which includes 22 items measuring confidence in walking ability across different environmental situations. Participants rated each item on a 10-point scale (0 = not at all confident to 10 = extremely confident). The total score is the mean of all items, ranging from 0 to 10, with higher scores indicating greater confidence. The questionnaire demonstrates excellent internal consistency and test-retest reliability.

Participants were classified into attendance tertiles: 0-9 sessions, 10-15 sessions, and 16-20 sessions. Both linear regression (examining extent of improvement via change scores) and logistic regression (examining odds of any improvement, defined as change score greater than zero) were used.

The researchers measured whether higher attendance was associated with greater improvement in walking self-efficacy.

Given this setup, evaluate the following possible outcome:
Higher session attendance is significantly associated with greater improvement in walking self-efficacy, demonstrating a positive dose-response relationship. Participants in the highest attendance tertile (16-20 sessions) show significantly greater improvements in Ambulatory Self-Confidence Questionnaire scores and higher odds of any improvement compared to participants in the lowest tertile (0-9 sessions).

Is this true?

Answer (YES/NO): NO